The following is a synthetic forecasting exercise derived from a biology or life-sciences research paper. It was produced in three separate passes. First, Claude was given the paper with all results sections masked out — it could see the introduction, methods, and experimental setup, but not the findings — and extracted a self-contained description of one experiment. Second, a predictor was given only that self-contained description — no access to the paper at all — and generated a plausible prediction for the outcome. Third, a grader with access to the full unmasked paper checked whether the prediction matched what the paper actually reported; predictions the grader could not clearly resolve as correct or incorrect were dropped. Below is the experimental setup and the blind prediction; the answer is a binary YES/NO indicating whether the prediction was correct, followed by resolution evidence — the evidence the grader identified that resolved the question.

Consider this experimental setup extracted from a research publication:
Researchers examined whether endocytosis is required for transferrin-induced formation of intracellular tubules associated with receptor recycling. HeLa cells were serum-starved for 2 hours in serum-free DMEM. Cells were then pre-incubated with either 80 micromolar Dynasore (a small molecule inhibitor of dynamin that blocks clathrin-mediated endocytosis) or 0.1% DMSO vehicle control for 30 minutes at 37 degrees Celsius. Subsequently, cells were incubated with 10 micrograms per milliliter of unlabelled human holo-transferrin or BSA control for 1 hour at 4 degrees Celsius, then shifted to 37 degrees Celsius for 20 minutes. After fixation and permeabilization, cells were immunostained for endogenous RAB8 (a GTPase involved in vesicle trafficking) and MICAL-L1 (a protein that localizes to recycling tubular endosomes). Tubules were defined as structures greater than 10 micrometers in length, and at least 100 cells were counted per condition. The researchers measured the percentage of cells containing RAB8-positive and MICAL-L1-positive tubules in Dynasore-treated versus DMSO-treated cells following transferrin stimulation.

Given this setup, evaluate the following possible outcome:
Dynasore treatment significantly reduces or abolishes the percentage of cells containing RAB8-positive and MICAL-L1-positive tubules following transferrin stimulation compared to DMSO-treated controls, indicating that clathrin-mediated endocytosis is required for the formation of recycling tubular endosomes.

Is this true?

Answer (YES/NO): YES